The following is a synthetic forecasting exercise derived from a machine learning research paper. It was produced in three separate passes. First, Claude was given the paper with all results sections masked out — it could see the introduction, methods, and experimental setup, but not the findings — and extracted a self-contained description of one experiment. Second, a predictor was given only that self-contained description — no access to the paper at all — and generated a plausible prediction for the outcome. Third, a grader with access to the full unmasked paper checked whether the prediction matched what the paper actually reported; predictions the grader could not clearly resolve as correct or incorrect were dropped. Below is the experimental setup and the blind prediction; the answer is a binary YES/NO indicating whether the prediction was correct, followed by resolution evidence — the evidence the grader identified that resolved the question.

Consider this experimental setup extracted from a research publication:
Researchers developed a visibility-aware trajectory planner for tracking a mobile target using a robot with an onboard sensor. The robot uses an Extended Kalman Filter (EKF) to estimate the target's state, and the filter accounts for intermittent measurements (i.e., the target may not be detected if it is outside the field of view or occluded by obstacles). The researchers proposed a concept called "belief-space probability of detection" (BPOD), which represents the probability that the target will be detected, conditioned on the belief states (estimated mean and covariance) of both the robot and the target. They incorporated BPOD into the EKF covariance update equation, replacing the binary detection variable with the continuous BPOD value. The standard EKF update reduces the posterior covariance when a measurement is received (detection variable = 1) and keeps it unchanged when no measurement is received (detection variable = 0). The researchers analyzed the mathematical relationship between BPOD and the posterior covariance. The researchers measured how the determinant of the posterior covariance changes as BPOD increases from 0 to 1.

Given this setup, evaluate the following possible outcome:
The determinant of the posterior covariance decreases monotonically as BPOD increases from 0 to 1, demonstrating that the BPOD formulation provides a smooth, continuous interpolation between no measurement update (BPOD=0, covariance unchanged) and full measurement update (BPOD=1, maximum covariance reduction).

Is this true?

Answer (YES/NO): YES